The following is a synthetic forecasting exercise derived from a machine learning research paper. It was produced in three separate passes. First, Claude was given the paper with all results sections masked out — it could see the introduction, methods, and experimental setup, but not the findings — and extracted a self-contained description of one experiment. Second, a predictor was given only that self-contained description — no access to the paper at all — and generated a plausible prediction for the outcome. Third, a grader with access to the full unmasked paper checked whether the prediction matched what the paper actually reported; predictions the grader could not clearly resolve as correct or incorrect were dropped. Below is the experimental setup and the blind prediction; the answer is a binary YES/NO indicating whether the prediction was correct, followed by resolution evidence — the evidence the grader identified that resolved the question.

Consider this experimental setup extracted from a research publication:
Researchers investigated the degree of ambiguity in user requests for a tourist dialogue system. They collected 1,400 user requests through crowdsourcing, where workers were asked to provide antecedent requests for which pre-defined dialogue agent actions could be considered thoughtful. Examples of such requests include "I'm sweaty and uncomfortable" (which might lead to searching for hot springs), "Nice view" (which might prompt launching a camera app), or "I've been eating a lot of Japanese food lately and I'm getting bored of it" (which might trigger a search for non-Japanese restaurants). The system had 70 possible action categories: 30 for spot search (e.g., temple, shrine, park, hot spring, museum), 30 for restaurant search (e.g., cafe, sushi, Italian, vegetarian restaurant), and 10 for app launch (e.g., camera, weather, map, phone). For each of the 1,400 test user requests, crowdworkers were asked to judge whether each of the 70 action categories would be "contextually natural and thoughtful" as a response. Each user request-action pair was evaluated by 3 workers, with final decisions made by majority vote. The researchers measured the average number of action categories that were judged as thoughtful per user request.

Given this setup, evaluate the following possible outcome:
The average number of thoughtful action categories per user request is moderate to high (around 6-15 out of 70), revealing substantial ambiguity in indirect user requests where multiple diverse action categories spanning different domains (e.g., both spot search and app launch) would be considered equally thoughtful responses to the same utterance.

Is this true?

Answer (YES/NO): YES